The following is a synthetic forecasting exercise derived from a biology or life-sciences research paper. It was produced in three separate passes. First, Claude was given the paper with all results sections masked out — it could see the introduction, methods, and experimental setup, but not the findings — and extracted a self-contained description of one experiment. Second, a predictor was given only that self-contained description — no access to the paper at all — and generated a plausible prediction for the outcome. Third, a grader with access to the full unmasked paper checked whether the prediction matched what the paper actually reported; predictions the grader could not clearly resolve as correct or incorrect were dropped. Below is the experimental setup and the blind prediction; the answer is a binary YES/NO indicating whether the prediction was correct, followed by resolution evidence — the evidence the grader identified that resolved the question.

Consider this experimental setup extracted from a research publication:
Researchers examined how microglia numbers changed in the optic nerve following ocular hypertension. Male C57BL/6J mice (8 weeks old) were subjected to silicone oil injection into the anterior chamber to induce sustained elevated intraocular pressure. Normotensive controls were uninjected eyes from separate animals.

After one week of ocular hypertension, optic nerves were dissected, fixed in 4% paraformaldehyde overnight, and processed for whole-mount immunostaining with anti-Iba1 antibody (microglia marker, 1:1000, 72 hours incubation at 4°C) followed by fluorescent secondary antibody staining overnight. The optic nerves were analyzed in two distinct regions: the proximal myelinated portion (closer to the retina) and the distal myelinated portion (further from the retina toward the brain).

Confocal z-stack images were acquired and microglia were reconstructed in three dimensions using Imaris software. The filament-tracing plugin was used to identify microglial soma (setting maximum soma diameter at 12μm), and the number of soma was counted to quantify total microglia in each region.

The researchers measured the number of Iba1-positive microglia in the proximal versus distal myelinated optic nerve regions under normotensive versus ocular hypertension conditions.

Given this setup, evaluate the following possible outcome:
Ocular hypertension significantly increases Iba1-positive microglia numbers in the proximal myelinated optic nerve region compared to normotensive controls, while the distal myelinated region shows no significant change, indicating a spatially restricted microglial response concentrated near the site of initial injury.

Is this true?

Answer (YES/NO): NO